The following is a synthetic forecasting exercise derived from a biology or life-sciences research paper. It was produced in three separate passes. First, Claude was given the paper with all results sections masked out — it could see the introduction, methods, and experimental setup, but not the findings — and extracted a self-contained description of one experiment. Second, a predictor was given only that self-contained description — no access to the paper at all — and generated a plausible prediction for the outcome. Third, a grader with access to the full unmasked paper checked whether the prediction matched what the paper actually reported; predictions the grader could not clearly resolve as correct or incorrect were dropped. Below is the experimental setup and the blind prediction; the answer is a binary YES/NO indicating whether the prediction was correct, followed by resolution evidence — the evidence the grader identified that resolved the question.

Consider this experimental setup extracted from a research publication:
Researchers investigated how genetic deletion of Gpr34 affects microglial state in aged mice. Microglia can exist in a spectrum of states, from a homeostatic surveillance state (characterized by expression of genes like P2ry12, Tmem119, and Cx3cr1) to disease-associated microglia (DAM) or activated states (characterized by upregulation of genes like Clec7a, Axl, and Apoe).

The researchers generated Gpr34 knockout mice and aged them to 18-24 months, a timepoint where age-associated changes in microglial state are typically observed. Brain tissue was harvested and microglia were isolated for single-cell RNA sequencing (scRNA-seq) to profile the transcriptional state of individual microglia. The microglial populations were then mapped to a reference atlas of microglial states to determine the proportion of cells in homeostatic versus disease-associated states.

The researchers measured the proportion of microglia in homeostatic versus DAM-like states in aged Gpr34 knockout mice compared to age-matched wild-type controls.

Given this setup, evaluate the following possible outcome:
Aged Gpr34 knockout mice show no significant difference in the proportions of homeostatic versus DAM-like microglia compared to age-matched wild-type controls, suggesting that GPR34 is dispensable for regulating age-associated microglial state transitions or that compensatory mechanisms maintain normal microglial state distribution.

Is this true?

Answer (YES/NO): NO